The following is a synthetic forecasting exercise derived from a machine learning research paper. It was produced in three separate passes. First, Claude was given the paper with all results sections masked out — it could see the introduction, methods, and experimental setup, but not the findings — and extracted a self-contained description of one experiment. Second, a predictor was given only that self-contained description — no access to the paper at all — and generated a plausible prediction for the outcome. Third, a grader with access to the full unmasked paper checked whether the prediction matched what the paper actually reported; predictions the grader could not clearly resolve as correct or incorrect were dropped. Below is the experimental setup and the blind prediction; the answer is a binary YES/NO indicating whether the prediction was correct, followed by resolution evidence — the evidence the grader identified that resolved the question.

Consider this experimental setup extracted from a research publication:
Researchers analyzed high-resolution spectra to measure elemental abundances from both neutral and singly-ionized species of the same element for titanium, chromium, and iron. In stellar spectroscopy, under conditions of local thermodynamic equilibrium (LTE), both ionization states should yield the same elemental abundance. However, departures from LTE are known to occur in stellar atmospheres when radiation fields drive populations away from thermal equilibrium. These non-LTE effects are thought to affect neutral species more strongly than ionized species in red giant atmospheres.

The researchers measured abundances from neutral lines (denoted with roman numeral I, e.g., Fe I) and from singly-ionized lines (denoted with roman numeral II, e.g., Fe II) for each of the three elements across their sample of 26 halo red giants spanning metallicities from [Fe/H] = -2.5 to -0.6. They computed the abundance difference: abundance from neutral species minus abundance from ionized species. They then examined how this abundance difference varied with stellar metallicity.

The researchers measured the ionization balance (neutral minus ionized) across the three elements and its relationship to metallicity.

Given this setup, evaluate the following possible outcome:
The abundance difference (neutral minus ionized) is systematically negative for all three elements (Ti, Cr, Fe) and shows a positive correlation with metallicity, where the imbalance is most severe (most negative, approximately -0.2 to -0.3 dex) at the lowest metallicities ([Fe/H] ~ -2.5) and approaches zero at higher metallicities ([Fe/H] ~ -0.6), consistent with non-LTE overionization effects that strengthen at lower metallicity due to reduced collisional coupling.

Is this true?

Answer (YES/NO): YES